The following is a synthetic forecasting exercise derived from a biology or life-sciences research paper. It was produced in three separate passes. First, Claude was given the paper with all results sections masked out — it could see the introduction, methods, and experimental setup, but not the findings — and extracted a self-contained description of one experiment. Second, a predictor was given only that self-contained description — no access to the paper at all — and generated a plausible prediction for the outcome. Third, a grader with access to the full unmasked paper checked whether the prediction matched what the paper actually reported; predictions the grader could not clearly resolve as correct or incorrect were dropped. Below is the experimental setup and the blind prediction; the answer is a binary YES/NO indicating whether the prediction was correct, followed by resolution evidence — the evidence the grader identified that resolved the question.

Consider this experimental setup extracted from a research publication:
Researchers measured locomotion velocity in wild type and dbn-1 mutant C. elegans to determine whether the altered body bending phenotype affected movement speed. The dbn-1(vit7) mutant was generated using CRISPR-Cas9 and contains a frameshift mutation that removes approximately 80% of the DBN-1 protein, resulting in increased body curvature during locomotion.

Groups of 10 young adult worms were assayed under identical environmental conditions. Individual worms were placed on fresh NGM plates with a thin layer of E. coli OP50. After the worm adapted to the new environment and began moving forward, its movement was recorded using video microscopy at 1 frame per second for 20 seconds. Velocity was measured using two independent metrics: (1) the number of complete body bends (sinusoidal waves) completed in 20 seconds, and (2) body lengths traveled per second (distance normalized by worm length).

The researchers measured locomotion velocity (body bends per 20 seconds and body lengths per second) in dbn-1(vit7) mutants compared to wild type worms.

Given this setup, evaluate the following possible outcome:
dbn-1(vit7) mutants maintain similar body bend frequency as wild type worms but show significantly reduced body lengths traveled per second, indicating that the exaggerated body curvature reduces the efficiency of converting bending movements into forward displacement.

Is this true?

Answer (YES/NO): NO